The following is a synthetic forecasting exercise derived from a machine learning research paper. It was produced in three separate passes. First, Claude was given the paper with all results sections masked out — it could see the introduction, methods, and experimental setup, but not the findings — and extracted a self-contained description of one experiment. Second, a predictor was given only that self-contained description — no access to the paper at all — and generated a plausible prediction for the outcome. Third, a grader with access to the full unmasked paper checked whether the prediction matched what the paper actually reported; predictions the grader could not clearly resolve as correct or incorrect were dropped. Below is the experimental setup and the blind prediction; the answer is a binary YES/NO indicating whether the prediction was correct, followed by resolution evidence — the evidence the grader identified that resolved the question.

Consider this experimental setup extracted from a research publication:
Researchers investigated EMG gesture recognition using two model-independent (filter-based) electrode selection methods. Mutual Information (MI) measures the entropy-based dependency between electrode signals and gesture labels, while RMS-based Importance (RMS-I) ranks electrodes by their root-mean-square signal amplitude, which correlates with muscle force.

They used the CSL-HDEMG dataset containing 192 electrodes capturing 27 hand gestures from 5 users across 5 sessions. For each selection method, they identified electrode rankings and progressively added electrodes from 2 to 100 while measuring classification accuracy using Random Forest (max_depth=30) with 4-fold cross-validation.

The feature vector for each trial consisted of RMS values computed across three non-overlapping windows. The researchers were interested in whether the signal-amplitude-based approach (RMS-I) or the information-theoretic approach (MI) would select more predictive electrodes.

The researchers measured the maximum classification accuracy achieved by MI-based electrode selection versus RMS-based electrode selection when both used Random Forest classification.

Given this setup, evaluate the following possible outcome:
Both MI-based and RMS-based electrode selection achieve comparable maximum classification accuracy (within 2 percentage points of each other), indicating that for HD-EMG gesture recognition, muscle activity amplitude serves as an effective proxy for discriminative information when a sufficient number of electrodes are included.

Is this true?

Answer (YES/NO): YES